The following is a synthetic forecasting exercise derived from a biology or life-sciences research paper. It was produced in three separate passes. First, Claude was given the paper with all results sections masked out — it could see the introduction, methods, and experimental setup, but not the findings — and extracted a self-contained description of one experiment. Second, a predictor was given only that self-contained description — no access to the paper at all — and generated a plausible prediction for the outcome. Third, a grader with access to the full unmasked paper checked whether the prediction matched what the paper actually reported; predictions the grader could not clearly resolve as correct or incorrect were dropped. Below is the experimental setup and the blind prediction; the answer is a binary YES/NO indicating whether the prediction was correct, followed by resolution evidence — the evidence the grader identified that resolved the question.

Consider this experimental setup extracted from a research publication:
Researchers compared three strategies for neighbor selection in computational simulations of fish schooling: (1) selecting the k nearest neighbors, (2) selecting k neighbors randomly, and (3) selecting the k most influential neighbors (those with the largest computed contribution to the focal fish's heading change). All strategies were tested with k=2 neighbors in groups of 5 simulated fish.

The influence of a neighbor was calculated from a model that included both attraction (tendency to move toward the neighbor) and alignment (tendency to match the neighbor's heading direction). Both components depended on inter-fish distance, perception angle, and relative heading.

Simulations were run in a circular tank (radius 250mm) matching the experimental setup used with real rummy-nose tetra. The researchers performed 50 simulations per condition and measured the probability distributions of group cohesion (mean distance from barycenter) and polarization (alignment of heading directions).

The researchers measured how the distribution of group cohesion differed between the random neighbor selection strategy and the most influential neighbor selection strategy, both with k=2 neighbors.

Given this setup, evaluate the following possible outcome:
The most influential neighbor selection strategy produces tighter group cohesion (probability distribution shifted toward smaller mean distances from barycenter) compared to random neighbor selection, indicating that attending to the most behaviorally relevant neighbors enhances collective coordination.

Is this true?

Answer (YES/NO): YES